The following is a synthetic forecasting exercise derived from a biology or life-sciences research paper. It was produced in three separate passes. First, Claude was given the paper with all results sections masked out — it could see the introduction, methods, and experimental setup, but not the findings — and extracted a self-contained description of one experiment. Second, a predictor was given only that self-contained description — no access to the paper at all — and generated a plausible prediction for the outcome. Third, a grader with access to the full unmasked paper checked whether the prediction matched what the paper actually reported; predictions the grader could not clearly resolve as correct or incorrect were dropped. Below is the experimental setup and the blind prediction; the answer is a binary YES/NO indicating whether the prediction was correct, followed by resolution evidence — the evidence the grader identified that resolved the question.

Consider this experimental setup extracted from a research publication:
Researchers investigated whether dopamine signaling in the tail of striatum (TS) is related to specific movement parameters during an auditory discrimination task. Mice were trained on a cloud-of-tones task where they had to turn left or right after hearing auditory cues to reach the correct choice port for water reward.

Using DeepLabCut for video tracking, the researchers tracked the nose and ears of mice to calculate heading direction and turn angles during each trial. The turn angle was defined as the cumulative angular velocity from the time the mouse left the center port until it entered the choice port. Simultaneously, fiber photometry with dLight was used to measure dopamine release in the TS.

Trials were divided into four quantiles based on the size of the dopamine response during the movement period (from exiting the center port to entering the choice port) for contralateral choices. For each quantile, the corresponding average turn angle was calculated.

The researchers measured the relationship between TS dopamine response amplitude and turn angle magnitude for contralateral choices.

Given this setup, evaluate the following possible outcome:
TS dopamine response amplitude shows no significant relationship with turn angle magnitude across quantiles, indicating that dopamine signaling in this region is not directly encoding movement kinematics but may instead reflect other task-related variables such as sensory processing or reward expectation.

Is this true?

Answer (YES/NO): NO